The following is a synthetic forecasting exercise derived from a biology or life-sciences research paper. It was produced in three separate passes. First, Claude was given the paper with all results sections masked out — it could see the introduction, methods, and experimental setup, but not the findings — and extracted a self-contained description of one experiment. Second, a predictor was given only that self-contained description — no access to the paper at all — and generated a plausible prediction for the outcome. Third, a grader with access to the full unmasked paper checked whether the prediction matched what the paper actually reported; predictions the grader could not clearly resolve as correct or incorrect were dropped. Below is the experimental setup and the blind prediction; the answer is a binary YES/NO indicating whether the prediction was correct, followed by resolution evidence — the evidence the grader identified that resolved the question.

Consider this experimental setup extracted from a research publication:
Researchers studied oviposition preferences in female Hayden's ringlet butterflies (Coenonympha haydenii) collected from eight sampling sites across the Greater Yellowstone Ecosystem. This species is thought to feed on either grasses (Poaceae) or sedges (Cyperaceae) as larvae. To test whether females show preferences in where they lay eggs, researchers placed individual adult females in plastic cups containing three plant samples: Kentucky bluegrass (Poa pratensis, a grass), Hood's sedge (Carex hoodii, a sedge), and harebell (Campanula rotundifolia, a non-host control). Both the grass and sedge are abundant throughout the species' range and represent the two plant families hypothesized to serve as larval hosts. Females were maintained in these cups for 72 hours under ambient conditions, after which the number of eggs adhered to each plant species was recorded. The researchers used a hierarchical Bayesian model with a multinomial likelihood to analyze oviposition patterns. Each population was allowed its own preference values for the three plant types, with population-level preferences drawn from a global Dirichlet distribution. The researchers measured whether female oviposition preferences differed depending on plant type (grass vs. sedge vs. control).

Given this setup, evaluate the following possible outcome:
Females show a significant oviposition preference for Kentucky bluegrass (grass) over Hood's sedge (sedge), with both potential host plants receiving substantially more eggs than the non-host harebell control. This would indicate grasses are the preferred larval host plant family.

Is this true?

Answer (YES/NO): NO